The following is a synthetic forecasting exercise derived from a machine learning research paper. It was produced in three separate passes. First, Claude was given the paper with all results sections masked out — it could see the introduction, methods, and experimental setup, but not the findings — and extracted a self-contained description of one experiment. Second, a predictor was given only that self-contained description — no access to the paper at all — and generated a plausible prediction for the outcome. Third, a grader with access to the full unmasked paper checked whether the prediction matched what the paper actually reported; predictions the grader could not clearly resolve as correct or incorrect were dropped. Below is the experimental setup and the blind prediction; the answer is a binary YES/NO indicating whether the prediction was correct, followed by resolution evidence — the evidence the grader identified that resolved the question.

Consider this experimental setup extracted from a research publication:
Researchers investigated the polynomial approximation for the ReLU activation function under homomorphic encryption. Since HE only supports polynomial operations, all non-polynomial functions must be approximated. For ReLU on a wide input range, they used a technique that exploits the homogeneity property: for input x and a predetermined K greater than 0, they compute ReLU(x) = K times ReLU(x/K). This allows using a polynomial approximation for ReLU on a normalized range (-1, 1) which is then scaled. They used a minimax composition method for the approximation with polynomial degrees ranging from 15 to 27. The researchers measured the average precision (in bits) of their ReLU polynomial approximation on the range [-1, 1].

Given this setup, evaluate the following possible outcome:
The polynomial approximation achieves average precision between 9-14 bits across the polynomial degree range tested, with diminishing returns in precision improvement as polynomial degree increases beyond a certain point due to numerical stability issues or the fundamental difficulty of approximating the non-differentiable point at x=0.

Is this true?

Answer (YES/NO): NO